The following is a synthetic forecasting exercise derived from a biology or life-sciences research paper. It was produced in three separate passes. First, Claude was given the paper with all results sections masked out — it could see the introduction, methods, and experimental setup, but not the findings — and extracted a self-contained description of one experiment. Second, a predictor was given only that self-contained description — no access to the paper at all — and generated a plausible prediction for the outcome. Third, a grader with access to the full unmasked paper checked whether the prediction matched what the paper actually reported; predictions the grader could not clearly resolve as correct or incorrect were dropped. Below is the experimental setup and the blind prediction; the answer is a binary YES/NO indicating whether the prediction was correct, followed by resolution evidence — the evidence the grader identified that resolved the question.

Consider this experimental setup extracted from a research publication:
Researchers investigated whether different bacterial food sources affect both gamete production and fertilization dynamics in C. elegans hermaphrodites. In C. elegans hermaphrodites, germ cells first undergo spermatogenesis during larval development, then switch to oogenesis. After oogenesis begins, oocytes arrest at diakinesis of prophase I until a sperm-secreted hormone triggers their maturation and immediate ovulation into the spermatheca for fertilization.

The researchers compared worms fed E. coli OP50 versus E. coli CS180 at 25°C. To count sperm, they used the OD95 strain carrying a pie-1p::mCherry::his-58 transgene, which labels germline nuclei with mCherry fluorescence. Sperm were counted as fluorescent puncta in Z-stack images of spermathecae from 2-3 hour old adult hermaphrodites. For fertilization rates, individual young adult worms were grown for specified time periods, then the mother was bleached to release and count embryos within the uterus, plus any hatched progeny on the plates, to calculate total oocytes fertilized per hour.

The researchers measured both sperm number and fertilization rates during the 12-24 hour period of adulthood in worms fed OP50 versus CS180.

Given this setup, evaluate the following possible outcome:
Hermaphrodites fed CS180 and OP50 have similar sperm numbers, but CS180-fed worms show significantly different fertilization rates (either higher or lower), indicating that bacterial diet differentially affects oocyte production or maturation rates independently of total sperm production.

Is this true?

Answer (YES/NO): NO